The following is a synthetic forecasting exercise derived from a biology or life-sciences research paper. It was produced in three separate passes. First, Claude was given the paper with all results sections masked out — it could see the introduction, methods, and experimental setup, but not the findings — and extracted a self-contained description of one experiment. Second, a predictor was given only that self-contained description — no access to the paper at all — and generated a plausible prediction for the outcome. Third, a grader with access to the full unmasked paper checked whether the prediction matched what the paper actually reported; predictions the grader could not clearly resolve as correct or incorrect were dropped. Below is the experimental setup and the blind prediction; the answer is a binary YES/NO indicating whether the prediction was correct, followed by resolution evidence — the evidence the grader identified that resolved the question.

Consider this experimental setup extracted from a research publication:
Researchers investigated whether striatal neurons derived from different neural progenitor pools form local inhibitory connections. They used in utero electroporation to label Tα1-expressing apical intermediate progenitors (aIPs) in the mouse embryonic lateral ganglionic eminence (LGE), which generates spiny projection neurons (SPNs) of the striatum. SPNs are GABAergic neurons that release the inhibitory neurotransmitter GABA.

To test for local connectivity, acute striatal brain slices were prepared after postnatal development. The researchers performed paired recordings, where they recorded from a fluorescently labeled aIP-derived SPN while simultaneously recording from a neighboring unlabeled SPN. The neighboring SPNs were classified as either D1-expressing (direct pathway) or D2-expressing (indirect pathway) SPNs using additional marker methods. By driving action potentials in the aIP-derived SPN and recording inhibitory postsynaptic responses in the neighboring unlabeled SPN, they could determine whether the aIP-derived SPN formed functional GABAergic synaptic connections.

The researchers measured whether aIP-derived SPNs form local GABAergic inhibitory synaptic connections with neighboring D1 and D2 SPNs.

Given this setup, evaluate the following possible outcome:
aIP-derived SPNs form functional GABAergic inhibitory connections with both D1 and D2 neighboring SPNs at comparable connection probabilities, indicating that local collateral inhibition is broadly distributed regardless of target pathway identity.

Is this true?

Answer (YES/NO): YES